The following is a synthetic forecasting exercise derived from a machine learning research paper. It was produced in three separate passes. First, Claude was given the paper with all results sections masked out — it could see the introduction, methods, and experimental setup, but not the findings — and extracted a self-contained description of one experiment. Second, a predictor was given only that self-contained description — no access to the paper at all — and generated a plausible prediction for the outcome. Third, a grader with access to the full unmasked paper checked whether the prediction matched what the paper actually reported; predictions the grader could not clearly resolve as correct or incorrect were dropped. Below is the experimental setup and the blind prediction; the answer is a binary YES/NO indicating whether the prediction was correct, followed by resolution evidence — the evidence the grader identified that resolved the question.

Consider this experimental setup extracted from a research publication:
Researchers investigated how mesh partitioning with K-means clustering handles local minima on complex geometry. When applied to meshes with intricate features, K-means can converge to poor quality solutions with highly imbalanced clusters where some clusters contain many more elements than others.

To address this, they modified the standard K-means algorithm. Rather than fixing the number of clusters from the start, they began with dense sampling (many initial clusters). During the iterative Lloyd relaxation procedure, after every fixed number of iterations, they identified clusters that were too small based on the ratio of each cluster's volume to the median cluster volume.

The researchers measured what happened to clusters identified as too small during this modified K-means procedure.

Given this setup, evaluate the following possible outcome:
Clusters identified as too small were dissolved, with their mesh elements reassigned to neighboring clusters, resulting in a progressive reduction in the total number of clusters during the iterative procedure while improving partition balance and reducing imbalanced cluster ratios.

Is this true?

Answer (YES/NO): NO